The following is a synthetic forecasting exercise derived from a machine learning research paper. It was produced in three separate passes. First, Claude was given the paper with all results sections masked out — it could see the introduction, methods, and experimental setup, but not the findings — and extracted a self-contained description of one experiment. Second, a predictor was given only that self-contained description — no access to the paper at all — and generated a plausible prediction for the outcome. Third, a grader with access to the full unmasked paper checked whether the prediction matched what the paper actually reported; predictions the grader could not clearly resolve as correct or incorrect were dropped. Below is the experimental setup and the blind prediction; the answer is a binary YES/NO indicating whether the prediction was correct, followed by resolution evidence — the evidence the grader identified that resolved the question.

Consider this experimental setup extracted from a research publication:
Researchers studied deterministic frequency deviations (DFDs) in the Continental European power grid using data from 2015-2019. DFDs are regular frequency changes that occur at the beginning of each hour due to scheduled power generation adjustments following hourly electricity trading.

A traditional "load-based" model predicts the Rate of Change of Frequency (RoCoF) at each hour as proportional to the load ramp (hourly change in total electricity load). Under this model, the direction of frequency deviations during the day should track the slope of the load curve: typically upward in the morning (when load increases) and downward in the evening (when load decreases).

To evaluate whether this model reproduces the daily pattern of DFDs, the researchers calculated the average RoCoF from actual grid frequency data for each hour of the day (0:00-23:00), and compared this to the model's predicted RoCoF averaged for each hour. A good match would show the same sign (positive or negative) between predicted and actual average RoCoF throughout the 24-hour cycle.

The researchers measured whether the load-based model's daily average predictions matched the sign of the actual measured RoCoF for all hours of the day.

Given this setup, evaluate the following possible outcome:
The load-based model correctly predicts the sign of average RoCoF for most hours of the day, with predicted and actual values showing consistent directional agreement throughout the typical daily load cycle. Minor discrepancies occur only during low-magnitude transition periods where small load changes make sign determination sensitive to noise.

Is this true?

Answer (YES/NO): NO